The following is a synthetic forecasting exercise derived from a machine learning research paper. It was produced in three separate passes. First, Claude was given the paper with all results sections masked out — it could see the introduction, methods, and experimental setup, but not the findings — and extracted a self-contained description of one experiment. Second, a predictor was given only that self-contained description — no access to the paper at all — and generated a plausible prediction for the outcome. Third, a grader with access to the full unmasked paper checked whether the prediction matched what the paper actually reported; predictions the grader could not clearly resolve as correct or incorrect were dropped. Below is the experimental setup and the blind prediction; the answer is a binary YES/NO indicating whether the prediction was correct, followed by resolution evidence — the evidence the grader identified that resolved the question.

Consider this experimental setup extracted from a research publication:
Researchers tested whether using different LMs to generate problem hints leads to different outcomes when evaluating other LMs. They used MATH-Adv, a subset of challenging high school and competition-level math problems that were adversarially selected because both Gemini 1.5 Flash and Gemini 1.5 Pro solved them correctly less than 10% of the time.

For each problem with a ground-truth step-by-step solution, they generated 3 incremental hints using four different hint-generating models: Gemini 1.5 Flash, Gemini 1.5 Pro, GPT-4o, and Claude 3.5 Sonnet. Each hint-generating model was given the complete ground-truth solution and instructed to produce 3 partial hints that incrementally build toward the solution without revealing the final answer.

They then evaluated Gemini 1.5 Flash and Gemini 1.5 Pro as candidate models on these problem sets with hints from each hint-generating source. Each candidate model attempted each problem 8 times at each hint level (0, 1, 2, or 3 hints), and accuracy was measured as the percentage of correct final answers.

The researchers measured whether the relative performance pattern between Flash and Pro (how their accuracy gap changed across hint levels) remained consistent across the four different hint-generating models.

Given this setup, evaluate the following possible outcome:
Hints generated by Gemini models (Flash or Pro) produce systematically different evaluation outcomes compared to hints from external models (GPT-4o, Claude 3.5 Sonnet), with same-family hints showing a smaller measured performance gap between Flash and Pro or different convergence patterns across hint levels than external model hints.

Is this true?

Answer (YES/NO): NO